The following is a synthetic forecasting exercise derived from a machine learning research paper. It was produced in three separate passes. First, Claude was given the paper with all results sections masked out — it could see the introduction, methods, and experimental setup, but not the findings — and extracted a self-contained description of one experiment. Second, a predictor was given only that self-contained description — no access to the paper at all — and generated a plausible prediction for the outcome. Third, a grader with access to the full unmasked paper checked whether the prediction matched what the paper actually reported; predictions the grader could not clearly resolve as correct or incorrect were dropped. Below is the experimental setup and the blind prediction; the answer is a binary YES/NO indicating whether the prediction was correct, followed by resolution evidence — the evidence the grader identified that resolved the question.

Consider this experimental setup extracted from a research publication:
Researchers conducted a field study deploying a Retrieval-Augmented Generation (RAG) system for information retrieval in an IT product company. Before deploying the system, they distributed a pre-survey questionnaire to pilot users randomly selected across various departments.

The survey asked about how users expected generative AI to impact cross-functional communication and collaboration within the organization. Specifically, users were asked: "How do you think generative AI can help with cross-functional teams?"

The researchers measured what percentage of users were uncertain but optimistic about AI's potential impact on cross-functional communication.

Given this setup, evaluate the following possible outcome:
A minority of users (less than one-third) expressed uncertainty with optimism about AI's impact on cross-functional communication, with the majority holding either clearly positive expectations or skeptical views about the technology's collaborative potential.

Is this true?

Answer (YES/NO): YES